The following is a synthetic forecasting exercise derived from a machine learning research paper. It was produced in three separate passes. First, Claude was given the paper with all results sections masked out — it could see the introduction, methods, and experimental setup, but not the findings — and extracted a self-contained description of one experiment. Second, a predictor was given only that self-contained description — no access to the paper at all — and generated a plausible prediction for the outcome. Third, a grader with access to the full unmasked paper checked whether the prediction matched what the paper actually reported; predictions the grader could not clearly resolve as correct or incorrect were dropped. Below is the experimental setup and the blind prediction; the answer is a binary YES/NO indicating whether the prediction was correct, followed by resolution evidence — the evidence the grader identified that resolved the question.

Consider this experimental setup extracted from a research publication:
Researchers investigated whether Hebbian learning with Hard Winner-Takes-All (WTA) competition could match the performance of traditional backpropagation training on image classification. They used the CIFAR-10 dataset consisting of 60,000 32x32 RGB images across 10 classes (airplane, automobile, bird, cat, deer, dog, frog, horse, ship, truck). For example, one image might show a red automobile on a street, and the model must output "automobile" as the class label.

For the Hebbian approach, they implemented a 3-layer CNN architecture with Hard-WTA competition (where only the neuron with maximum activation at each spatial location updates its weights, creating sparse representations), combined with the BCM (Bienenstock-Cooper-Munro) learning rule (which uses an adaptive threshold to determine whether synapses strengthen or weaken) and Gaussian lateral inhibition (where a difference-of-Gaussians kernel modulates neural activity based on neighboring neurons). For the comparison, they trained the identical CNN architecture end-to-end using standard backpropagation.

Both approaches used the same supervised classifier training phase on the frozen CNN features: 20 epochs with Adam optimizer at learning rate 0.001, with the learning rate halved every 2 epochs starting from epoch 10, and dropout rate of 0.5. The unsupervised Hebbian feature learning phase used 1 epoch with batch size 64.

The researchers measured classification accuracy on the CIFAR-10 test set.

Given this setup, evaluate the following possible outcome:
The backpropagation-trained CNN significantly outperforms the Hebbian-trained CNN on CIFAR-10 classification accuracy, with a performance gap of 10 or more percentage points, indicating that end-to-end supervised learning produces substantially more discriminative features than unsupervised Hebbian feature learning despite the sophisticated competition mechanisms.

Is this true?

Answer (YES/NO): NO